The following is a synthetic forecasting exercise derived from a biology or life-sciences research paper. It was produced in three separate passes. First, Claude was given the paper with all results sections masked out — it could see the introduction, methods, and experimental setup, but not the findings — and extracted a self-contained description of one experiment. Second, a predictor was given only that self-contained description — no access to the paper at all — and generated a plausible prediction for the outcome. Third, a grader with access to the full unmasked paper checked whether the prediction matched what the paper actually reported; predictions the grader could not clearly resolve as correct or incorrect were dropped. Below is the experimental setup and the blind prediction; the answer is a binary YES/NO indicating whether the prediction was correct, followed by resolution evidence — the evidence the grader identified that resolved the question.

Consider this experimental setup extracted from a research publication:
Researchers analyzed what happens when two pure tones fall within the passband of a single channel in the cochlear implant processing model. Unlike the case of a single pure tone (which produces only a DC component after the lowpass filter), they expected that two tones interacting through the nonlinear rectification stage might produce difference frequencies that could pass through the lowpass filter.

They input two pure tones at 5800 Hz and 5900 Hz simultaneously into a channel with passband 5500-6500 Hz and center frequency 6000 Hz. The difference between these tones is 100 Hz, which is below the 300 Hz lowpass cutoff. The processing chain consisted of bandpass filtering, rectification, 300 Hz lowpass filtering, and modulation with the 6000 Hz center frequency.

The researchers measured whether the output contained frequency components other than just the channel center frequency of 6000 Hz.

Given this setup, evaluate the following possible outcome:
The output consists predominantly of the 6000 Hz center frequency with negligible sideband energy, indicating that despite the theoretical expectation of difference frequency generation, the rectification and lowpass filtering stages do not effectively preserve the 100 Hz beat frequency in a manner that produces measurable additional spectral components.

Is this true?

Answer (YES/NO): NO